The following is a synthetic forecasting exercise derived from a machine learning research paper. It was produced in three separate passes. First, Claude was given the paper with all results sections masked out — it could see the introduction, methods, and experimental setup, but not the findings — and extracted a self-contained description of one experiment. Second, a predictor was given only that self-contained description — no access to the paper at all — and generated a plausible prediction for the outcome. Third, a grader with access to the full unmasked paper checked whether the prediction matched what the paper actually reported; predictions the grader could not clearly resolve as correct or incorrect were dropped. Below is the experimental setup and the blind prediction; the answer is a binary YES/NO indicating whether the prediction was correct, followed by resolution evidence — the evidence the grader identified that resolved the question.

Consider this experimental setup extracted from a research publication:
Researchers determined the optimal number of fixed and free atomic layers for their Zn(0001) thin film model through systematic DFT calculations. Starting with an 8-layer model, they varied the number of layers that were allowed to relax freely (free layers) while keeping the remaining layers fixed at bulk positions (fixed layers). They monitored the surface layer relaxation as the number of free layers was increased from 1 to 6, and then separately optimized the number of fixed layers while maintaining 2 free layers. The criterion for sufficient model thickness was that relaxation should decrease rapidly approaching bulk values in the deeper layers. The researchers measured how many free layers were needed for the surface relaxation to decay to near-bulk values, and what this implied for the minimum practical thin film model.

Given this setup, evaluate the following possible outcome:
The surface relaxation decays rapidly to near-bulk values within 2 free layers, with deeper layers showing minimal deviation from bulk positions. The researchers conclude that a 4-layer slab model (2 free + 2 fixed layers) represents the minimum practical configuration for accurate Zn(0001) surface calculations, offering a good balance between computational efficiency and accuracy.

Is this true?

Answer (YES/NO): NO